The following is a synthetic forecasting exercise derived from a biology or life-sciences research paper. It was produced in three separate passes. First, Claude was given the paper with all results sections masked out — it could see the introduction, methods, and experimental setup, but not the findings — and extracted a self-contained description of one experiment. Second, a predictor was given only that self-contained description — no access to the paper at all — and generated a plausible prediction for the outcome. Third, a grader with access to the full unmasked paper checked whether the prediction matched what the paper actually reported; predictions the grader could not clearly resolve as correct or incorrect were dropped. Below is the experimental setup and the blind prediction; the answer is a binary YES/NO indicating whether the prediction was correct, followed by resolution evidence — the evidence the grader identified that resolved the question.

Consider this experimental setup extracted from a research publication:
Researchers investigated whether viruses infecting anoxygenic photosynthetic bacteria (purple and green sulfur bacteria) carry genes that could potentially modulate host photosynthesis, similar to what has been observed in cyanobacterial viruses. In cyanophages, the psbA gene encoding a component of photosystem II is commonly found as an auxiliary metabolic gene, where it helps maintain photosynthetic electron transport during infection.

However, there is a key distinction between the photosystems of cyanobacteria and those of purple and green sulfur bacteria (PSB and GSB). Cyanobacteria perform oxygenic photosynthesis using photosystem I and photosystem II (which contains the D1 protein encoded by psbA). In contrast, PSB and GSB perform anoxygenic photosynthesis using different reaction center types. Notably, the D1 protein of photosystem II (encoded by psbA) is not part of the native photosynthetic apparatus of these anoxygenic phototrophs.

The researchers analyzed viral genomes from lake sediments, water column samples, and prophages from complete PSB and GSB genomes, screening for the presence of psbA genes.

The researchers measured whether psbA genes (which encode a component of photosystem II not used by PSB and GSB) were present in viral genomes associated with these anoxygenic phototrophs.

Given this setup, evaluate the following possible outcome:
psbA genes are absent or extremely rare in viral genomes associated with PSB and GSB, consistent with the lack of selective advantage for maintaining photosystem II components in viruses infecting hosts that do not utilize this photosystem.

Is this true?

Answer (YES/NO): NO